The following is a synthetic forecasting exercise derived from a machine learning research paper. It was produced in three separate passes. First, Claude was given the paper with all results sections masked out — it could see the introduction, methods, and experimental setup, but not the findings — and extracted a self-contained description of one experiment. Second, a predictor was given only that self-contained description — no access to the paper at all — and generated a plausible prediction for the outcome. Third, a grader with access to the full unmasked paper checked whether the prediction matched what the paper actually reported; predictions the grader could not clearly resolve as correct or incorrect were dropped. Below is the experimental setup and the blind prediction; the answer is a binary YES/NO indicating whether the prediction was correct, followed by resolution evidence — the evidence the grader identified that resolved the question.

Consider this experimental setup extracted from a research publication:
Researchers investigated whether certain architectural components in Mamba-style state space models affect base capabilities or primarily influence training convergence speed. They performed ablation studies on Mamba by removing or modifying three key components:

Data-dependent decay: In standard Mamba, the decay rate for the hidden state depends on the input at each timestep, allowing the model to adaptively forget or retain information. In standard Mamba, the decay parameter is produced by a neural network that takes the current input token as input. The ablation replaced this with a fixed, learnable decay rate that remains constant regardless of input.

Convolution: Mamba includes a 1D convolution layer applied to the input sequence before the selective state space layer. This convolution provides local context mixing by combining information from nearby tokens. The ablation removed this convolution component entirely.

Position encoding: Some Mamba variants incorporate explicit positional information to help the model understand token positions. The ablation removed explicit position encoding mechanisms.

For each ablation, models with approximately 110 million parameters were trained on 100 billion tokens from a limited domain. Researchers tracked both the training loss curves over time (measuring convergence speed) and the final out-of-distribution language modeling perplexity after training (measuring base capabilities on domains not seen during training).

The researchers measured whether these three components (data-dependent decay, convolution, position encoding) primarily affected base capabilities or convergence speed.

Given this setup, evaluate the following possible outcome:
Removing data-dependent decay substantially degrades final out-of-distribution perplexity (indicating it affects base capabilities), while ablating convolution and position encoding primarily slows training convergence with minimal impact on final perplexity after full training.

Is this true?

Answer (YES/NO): NO